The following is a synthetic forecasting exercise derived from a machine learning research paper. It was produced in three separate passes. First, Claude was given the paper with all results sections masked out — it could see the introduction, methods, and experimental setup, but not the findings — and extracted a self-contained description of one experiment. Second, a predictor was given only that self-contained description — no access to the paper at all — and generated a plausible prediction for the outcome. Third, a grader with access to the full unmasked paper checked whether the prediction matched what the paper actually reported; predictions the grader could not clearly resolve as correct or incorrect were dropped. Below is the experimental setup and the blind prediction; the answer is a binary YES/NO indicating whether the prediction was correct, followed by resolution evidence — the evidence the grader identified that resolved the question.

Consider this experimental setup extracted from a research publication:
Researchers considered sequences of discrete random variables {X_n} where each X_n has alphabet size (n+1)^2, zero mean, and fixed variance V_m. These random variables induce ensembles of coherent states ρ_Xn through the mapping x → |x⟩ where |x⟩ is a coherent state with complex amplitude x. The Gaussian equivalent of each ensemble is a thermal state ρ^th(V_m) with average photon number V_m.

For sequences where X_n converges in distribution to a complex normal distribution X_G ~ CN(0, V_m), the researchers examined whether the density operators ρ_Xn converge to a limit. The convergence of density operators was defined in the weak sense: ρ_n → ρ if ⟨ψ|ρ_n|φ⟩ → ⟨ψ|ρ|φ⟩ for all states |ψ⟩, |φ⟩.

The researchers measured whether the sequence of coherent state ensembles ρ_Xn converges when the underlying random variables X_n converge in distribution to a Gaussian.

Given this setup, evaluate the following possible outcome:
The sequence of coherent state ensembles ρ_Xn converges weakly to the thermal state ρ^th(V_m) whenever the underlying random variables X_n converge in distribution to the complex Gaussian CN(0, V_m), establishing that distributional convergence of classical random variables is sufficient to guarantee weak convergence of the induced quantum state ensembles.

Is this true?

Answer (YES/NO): YES